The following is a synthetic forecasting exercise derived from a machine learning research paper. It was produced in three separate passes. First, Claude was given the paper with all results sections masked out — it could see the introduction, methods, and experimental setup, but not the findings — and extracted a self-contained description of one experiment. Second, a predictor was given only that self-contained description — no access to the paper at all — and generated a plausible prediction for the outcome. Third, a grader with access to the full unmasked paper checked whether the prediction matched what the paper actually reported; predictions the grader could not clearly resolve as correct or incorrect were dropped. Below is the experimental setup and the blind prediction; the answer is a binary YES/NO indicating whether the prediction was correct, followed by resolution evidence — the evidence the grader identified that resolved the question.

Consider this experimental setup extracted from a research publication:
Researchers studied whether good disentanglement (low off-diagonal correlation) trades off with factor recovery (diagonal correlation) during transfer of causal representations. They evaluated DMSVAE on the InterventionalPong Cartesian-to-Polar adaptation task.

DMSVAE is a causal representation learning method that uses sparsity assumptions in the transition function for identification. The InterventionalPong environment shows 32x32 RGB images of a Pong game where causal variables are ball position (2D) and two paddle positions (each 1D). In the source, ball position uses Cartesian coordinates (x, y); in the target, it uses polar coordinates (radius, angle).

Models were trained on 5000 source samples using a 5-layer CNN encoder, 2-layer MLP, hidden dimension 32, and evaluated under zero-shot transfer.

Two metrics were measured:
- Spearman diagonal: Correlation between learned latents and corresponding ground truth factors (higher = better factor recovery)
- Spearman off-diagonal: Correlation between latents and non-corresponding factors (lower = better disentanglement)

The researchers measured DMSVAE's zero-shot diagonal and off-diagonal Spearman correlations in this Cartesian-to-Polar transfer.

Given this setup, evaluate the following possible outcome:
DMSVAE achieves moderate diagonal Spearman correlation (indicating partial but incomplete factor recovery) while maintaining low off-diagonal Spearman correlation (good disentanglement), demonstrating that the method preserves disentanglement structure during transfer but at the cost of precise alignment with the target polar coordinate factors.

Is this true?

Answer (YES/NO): NO